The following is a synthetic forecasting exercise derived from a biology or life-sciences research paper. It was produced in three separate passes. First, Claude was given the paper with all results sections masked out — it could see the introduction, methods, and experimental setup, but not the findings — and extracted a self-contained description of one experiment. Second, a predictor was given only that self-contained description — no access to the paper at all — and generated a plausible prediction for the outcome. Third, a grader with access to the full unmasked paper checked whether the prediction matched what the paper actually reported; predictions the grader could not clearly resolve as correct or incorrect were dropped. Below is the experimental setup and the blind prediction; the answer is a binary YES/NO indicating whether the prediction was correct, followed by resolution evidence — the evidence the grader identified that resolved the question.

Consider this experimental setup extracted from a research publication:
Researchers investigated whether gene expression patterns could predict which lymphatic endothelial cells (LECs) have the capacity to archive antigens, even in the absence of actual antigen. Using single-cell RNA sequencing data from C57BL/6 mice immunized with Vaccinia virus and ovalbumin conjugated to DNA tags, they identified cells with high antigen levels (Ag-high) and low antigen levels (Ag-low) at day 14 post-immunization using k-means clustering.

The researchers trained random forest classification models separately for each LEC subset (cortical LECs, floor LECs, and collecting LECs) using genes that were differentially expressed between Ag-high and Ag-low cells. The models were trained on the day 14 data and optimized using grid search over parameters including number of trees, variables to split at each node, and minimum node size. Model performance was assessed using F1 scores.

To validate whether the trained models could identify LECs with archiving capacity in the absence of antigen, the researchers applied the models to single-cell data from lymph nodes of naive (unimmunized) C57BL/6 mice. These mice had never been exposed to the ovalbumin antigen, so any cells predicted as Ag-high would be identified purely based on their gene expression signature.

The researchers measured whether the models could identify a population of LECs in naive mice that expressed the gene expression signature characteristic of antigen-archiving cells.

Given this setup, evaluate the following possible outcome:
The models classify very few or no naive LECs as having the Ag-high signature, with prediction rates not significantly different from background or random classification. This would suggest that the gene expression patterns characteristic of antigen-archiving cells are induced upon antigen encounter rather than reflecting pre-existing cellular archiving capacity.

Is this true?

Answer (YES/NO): NO